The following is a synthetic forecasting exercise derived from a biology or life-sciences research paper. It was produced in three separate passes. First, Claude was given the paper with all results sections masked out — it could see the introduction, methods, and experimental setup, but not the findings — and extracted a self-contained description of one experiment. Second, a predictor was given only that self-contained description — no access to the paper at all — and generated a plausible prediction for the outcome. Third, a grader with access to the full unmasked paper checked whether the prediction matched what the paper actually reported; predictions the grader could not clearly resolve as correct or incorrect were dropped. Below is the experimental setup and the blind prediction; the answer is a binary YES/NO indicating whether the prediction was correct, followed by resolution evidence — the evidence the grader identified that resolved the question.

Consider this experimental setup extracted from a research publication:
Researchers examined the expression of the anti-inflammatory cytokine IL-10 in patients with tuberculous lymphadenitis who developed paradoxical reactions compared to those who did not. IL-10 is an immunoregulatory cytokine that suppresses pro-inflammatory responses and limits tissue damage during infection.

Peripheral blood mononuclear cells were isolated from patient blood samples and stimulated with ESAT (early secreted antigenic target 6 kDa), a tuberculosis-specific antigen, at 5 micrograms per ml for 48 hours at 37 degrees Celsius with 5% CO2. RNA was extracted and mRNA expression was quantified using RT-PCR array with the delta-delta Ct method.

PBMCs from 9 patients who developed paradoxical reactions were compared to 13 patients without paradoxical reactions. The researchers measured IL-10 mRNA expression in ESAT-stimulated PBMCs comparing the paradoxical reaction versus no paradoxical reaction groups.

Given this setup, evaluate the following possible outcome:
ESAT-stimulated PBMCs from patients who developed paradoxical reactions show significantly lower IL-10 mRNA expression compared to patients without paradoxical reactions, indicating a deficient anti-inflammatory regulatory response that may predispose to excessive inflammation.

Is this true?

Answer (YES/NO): NO